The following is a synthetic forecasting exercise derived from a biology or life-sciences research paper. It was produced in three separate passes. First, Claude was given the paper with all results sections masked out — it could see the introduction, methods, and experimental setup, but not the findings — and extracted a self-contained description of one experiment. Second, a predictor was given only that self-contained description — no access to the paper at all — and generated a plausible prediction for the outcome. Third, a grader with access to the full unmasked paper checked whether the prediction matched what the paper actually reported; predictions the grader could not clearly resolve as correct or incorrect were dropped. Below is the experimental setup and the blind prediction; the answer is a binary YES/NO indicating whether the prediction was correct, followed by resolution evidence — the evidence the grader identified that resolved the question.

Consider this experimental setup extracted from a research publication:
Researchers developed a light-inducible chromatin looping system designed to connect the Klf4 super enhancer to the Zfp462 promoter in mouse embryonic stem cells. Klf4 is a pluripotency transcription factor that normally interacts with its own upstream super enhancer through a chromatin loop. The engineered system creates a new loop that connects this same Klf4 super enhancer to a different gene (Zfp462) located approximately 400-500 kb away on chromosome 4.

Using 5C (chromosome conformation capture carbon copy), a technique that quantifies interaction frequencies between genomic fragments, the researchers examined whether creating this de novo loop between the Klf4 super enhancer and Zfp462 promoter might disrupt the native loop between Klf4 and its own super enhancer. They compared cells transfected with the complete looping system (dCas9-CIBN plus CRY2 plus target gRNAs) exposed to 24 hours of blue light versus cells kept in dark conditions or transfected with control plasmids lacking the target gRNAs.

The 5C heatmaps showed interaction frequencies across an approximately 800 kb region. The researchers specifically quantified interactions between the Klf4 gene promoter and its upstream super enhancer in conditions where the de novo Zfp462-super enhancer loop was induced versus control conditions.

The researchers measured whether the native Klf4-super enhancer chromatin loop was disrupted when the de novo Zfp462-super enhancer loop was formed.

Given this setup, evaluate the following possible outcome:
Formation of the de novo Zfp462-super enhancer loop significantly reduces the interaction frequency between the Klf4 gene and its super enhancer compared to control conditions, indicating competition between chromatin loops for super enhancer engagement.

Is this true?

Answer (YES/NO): YES